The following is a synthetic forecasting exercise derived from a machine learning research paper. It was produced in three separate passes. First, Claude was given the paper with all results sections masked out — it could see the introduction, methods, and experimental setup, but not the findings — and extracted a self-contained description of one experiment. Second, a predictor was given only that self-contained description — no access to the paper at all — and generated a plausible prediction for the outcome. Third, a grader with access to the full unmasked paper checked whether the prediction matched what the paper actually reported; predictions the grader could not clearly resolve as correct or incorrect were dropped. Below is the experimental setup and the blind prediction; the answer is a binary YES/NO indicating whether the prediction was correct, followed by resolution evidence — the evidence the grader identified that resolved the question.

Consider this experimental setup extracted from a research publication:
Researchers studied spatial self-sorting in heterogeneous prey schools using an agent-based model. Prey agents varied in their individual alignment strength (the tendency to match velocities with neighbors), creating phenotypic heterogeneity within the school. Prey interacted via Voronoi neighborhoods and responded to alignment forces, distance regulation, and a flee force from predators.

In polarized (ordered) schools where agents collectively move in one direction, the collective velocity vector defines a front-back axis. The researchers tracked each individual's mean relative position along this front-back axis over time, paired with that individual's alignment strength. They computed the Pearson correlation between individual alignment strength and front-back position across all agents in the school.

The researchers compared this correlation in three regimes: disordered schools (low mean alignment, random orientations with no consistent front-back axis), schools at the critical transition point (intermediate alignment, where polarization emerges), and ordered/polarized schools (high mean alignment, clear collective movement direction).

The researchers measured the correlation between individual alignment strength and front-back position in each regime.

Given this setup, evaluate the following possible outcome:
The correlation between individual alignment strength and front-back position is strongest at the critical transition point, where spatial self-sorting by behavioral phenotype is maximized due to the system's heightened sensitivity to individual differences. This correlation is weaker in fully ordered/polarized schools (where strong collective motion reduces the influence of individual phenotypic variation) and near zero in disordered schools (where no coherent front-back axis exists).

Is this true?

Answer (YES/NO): NO